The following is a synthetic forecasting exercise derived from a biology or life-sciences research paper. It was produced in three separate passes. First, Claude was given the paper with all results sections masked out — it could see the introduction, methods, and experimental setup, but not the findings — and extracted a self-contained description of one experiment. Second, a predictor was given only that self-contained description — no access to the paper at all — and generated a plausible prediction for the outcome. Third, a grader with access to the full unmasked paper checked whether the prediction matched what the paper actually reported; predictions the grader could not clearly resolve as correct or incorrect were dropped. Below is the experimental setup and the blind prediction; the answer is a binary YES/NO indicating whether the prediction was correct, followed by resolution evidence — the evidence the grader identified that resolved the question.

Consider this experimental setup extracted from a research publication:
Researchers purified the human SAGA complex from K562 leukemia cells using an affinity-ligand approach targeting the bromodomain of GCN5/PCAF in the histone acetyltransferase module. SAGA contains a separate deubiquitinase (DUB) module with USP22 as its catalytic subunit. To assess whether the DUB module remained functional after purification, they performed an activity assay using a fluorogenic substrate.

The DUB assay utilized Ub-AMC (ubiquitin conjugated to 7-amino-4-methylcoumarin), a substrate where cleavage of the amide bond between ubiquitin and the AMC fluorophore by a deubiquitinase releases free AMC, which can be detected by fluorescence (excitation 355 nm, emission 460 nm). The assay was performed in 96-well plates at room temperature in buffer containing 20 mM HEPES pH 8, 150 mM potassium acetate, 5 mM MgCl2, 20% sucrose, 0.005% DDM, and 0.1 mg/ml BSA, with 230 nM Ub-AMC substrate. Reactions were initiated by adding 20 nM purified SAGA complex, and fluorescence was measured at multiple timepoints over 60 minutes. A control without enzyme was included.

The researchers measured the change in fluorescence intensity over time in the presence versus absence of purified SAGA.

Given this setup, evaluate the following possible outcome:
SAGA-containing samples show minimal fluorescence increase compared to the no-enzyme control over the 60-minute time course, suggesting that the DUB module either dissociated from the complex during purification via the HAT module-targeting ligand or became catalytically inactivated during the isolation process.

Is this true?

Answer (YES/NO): NO